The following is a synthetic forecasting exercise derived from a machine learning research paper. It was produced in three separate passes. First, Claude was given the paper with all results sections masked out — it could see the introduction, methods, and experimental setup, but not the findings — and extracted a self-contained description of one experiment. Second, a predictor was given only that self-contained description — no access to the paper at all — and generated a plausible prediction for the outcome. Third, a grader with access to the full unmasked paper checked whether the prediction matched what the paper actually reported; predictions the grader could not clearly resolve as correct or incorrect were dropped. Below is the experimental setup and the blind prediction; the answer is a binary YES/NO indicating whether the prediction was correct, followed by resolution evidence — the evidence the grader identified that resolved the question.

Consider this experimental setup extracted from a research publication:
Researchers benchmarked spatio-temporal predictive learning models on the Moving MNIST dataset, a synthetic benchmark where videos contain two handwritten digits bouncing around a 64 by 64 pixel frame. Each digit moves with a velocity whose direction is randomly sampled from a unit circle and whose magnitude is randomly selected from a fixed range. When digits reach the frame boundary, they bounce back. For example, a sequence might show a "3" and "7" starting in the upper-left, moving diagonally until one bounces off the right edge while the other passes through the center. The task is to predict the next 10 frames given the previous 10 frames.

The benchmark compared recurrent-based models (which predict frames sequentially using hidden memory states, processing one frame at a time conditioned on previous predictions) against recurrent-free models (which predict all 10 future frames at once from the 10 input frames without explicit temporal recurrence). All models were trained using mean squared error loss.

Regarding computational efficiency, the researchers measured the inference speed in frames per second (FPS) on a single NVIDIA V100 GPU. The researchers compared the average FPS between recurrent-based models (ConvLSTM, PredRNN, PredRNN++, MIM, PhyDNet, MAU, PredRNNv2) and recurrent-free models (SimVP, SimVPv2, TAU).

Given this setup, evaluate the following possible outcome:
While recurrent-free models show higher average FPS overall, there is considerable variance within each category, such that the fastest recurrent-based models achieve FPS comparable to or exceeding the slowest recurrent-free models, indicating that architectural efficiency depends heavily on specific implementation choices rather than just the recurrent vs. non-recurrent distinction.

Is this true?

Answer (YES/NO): NO